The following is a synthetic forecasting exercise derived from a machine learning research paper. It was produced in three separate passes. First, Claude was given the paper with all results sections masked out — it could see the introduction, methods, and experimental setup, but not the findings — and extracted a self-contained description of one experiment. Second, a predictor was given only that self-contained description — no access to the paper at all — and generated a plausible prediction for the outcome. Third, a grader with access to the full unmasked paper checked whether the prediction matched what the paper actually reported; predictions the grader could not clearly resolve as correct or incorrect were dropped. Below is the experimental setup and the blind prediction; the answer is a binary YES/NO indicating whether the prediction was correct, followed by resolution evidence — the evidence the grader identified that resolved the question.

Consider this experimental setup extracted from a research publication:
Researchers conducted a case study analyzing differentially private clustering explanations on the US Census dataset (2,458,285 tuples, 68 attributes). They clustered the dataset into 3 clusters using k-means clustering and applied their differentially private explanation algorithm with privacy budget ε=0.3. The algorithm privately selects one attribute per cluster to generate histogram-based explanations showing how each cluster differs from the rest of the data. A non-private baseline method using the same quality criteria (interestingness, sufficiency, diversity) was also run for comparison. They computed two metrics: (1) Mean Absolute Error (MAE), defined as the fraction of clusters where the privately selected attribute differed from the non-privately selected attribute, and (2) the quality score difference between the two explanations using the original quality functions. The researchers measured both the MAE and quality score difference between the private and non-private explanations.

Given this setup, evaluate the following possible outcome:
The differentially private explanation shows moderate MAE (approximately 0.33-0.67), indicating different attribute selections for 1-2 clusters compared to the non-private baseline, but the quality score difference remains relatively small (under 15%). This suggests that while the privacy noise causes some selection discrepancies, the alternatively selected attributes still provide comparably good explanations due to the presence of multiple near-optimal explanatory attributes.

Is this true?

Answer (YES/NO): YES